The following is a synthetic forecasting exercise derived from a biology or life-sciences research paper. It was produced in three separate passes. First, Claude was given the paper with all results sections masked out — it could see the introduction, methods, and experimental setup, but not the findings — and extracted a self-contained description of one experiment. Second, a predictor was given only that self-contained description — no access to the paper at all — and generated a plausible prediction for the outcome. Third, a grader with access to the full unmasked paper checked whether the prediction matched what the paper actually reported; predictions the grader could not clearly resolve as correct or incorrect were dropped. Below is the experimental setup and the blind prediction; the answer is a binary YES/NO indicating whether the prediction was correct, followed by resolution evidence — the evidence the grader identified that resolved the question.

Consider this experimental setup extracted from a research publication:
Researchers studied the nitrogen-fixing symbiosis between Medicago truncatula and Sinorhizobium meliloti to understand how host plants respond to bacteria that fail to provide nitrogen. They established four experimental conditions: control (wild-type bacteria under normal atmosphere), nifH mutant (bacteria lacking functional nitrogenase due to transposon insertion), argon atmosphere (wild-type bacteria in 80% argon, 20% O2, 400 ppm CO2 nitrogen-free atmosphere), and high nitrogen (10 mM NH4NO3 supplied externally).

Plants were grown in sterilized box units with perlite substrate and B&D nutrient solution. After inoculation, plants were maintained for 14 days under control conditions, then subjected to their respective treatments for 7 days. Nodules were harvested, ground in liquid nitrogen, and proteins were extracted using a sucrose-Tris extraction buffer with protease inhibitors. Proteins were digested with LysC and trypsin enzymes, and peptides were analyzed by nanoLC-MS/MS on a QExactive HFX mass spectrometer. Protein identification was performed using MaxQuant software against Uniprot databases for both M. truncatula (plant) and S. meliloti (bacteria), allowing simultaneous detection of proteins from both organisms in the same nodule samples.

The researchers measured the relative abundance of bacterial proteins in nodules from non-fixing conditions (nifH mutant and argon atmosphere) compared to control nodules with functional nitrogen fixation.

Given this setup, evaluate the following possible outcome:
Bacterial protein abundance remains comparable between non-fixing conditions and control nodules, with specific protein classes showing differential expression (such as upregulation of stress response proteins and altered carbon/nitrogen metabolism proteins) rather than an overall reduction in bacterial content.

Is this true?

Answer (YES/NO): NO